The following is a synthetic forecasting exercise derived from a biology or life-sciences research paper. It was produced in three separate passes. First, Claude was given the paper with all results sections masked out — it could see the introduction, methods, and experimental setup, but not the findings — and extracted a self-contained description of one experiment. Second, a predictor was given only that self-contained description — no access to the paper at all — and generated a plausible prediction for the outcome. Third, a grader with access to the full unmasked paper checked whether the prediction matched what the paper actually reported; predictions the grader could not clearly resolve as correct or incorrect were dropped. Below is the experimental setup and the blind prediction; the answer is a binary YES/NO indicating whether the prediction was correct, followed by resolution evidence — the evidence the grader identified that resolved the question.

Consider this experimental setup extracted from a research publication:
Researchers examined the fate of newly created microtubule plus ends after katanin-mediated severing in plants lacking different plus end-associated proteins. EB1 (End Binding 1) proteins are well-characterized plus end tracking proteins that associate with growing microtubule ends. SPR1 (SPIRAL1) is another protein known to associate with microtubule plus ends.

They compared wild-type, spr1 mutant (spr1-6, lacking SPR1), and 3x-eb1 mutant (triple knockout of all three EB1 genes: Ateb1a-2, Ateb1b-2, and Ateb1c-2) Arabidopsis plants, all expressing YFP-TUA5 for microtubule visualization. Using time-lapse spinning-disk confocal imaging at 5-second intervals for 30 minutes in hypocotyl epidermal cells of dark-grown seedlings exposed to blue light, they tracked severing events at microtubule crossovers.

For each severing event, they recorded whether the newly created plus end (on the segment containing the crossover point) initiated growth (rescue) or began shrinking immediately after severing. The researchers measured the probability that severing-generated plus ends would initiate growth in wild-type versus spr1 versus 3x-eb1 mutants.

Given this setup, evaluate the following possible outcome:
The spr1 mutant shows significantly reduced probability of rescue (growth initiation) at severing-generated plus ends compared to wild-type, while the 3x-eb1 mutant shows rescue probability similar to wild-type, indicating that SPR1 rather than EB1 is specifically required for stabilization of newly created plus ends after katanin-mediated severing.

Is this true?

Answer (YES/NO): YES